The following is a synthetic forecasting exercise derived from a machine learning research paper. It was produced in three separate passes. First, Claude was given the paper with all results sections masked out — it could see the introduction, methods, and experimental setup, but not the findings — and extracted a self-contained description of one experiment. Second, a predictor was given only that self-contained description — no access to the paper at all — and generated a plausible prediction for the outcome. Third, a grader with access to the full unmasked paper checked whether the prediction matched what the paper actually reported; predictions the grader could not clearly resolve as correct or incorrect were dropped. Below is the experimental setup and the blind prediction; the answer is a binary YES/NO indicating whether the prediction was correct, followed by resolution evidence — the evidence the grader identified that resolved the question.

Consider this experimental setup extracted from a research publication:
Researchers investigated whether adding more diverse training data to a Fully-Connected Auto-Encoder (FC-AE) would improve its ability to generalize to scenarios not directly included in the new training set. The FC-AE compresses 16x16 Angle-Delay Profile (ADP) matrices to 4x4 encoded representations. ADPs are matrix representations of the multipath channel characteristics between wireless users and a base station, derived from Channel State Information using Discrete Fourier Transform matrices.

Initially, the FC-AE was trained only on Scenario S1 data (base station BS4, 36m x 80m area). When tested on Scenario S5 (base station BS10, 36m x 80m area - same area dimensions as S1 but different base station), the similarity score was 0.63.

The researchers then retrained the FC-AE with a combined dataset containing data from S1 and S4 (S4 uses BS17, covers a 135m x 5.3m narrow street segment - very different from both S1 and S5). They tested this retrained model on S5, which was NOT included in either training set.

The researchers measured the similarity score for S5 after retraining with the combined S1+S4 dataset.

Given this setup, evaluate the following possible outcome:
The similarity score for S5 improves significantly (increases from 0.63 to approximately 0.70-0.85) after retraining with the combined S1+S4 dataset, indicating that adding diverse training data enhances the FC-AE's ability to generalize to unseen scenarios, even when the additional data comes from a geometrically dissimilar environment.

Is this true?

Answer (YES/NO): NO